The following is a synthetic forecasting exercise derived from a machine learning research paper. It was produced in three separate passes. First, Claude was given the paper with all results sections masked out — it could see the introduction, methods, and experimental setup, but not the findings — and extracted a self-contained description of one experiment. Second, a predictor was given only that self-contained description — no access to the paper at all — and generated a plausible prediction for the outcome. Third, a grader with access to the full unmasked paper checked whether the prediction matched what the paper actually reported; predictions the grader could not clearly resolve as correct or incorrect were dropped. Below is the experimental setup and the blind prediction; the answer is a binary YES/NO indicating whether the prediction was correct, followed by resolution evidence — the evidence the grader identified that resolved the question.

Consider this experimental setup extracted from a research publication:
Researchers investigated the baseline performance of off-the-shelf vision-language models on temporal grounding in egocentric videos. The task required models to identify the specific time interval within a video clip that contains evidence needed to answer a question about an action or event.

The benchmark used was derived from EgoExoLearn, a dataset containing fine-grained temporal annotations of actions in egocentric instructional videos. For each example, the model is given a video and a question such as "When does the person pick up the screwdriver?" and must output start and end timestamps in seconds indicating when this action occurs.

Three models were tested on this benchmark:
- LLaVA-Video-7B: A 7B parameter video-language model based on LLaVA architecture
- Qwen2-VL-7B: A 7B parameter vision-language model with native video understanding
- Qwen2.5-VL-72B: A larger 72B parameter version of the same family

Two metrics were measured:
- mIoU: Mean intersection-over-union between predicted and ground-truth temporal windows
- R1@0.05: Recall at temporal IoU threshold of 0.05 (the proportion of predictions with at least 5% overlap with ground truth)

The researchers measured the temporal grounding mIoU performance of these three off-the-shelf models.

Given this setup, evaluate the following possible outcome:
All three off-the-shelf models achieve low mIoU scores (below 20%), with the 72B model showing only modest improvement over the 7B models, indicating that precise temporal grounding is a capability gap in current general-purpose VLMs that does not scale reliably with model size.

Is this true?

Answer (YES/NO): NO